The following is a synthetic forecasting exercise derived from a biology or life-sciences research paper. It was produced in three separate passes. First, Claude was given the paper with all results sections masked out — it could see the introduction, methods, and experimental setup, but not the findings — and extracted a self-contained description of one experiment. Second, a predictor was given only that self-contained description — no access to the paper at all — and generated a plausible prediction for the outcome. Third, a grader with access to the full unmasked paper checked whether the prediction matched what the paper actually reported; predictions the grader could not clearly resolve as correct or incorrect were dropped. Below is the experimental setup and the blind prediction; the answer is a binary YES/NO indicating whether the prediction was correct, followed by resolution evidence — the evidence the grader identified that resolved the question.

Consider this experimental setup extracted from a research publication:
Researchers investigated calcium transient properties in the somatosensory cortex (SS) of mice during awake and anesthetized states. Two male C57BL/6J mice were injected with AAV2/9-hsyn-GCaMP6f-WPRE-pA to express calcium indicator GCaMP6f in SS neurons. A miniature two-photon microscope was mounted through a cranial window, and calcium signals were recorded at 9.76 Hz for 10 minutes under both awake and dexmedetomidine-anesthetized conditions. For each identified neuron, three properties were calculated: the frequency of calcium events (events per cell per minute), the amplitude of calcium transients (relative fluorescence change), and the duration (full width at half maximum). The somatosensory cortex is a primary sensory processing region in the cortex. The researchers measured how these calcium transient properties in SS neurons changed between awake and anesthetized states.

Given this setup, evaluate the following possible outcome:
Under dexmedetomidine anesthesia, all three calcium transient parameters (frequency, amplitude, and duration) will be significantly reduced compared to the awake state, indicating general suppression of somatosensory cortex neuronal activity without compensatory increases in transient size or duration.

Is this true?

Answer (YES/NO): NO